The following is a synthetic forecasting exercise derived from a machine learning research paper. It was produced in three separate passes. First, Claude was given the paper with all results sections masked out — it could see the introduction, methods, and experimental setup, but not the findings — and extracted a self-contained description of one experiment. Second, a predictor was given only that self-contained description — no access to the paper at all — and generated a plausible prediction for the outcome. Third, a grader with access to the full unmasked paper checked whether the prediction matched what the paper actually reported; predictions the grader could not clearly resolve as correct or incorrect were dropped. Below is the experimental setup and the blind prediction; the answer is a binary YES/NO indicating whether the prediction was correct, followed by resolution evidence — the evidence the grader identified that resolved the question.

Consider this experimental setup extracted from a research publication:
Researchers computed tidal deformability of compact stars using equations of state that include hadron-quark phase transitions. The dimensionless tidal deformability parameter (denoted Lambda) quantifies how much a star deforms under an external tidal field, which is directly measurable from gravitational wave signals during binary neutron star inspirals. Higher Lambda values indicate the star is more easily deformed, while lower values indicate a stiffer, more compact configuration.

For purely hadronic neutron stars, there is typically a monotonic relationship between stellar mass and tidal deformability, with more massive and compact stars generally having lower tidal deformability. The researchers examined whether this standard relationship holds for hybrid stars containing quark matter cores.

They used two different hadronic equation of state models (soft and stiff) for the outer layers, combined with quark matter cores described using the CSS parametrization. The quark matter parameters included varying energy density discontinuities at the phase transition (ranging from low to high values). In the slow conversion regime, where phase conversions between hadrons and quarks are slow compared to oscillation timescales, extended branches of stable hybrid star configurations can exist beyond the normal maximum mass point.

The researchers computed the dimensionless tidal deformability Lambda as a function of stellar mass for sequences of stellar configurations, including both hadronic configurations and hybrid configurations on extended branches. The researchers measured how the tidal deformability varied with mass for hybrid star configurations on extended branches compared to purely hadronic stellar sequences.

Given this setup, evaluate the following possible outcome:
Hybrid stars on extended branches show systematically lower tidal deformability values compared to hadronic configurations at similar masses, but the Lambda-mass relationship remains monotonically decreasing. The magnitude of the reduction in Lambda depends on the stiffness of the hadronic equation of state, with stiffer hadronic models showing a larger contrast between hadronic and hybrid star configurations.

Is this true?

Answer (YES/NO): NO